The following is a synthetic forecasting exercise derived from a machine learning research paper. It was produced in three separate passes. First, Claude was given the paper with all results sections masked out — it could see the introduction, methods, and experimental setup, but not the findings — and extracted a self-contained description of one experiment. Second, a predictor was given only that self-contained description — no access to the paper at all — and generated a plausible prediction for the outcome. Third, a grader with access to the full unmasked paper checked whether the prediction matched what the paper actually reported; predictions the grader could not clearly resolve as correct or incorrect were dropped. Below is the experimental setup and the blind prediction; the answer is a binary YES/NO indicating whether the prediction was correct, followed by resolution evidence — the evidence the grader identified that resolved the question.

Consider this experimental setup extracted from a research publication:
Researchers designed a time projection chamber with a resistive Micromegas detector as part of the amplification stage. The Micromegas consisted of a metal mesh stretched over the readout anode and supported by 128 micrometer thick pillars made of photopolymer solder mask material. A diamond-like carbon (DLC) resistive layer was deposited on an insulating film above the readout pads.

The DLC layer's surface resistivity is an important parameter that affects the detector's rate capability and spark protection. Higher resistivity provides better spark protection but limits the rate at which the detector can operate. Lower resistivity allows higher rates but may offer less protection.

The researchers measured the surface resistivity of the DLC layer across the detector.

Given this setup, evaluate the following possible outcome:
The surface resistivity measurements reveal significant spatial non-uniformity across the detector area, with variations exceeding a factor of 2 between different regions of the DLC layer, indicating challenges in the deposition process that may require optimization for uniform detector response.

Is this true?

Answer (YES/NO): NO